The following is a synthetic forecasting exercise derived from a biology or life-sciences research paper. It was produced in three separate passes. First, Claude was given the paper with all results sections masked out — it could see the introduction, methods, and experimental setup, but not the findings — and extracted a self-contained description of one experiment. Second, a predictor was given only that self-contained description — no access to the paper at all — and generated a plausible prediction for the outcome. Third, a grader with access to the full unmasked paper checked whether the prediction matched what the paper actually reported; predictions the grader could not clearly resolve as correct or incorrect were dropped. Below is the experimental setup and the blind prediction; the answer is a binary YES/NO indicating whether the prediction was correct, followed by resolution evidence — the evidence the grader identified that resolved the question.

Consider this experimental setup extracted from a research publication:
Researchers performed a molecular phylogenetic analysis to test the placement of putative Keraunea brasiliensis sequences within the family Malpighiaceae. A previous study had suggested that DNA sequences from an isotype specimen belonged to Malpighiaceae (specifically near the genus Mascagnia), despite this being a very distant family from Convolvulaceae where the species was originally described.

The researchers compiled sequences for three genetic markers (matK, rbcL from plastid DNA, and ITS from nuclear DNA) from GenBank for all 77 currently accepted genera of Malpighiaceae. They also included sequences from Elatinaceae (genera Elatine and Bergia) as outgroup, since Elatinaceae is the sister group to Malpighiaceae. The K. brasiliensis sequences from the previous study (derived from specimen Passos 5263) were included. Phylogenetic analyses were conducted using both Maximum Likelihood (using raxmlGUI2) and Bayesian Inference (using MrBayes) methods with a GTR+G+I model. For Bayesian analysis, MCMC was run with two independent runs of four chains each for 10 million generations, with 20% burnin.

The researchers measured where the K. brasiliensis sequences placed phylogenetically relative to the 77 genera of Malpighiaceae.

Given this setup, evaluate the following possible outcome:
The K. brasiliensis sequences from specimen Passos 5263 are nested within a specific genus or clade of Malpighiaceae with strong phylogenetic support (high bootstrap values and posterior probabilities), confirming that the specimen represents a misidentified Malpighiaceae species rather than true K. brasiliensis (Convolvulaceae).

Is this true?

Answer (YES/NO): YES